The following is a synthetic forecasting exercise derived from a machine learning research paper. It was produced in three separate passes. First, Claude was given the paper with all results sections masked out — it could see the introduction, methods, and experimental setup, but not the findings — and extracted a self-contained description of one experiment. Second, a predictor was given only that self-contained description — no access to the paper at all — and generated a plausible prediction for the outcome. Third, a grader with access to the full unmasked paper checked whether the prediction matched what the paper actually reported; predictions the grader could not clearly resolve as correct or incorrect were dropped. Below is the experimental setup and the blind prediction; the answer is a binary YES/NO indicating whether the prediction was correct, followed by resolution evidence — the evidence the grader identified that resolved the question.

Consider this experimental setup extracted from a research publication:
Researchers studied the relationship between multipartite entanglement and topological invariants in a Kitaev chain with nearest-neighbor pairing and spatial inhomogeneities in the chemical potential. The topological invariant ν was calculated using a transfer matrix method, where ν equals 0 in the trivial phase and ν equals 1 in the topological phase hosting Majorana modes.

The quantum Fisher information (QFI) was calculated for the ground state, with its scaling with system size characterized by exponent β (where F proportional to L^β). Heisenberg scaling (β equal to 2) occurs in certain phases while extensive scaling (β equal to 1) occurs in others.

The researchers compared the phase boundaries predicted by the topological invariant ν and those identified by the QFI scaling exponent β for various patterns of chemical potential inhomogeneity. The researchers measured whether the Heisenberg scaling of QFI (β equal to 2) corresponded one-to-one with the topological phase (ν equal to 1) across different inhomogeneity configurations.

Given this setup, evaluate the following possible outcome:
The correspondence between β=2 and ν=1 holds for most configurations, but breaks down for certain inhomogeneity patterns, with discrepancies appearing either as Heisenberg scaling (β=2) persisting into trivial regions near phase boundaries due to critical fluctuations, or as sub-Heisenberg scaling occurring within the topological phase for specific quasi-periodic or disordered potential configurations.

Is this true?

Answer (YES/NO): NO